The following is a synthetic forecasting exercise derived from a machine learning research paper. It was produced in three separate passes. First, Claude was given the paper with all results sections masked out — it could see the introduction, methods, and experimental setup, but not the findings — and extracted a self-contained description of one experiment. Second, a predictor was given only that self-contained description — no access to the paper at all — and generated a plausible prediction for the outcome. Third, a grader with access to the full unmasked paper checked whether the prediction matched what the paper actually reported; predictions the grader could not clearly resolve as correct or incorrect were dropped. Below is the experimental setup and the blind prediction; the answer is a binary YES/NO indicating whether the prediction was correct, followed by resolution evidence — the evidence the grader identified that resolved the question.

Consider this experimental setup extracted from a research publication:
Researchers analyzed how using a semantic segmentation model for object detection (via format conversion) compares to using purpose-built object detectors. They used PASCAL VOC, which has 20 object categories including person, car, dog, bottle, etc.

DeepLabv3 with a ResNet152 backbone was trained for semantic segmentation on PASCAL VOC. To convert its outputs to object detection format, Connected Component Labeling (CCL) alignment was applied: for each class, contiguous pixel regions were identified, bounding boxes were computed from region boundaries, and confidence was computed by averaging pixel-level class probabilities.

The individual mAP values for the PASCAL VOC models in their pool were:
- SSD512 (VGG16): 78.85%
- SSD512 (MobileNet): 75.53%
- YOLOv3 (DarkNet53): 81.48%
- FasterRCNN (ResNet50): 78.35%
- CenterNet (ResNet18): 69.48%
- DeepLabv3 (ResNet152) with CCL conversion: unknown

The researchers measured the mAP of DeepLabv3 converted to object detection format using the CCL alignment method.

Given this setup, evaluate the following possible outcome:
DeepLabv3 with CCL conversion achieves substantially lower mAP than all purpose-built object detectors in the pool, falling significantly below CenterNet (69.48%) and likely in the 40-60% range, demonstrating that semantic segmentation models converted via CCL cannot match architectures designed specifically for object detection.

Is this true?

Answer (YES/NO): YES